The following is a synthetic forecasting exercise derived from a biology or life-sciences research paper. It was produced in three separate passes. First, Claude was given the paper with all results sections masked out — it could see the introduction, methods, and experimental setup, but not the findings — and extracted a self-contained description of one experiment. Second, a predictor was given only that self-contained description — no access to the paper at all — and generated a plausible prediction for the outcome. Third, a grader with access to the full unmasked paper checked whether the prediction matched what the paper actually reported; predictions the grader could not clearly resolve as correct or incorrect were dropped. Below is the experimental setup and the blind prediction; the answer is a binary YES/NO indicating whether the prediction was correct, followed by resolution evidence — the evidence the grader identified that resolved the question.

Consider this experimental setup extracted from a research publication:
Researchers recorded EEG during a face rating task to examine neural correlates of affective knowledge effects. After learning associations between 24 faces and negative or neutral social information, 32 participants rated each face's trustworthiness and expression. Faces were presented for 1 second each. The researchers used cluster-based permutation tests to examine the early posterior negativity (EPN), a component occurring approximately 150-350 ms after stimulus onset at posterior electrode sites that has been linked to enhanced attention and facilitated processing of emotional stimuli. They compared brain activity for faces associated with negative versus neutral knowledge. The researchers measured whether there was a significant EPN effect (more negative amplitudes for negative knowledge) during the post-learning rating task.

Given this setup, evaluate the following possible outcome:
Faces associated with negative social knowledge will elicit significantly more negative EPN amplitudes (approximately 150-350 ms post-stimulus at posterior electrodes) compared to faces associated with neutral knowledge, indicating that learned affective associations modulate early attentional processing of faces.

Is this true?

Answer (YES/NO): YES